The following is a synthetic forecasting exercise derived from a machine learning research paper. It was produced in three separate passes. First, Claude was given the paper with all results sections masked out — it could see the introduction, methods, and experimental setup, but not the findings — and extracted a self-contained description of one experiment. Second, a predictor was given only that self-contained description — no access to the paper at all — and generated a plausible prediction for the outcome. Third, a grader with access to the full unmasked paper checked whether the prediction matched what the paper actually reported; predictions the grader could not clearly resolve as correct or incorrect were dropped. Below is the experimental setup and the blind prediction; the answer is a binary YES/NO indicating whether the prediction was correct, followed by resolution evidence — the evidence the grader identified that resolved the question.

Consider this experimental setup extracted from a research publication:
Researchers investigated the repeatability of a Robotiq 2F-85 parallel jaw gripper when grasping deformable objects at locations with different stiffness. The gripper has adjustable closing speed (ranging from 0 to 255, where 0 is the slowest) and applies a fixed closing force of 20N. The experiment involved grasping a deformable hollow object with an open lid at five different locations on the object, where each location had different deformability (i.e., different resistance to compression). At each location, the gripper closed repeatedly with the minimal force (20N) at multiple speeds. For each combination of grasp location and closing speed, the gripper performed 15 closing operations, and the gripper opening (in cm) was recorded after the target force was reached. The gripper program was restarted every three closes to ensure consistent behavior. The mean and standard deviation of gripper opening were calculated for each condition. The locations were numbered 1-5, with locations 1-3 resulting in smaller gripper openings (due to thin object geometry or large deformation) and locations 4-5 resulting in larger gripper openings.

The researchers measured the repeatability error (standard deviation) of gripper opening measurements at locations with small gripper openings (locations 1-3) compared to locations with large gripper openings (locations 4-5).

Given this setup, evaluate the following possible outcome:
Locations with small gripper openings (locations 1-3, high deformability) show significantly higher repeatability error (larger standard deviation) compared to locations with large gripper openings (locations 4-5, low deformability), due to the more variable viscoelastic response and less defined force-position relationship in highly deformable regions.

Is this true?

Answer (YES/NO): YES